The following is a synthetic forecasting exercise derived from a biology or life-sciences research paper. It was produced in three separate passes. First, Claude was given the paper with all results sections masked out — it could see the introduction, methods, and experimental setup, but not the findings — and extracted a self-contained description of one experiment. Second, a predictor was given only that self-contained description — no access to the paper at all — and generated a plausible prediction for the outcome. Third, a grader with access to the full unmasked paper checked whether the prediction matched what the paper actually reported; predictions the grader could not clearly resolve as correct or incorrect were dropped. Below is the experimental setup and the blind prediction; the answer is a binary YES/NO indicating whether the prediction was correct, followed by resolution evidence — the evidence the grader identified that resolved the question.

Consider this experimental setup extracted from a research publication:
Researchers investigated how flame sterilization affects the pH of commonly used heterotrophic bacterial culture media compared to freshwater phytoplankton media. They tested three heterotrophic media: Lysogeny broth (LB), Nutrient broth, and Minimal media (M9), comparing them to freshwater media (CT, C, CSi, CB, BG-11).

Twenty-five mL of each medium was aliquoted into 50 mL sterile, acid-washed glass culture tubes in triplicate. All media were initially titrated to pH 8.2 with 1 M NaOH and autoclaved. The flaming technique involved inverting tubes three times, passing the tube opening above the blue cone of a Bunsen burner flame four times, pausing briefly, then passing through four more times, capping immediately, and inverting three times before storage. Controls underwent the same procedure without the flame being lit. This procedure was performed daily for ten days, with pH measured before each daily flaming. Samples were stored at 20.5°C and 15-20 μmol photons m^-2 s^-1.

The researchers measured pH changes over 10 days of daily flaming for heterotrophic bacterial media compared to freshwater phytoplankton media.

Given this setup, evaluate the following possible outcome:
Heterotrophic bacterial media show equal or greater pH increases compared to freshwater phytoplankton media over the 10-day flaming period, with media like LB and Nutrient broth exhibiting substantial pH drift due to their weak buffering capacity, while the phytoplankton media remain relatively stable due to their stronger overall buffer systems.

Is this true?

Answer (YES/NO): NO